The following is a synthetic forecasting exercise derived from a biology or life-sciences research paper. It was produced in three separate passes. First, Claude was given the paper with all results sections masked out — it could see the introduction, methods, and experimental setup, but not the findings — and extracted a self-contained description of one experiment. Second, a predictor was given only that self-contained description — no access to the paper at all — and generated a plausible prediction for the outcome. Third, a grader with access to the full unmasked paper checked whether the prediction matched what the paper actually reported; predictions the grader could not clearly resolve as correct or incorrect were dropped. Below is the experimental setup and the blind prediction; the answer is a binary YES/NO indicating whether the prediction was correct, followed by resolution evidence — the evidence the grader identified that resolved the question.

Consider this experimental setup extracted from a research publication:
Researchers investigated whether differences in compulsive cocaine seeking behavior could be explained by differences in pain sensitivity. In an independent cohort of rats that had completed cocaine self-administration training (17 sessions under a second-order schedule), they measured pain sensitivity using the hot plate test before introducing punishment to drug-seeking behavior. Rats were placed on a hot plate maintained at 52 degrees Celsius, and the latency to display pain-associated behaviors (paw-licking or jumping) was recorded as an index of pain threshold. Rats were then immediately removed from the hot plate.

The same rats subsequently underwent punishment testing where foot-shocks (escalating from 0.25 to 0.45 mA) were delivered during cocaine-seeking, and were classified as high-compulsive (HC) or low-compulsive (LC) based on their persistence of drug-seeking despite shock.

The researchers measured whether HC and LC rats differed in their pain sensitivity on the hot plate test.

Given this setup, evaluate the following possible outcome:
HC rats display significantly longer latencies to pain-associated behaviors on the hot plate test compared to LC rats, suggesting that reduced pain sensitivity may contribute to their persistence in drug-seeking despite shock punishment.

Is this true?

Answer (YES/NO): NO